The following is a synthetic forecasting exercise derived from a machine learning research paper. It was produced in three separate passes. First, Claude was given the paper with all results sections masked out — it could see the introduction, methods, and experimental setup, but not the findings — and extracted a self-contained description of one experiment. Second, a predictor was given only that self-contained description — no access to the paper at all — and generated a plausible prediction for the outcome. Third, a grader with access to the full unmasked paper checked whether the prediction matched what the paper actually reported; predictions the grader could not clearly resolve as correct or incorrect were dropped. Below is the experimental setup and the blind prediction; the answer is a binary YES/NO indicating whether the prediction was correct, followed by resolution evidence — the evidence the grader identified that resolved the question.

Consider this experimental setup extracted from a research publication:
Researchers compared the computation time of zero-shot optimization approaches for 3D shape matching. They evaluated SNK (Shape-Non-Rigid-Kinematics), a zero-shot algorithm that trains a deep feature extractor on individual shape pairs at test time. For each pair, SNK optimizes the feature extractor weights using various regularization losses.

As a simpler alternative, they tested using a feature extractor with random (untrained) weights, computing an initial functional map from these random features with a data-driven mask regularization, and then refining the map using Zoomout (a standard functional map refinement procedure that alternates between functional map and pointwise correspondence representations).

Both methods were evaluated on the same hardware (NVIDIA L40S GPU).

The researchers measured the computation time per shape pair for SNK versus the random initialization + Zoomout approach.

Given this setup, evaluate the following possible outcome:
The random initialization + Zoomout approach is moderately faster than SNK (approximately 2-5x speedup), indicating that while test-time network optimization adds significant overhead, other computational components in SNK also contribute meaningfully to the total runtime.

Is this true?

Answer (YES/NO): NO